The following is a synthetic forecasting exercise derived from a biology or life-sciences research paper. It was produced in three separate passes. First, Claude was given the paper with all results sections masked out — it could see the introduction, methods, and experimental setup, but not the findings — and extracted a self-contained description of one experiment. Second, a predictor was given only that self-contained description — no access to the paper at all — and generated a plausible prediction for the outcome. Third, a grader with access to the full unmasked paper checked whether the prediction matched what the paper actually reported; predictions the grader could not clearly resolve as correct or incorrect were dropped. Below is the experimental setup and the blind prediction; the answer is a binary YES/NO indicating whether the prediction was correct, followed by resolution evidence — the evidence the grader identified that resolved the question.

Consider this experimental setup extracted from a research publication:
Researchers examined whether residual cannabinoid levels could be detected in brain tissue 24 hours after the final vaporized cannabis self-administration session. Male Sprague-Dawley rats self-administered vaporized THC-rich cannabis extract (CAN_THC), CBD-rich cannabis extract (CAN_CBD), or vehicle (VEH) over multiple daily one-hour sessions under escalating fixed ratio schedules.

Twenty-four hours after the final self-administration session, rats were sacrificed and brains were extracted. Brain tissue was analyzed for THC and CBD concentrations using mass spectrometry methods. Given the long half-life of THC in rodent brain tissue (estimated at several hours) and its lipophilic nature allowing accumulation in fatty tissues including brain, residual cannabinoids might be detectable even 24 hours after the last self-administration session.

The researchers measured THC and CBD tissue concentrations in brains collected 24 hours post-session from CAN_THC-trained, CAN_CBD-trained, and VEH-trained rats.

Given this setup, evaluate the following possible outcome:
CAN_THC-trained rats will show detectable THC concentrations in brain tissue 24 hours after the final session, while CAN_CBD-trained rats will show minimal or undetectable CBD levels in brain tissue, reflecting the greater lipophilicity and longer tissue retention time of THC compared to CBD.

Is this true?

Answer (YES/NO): NO